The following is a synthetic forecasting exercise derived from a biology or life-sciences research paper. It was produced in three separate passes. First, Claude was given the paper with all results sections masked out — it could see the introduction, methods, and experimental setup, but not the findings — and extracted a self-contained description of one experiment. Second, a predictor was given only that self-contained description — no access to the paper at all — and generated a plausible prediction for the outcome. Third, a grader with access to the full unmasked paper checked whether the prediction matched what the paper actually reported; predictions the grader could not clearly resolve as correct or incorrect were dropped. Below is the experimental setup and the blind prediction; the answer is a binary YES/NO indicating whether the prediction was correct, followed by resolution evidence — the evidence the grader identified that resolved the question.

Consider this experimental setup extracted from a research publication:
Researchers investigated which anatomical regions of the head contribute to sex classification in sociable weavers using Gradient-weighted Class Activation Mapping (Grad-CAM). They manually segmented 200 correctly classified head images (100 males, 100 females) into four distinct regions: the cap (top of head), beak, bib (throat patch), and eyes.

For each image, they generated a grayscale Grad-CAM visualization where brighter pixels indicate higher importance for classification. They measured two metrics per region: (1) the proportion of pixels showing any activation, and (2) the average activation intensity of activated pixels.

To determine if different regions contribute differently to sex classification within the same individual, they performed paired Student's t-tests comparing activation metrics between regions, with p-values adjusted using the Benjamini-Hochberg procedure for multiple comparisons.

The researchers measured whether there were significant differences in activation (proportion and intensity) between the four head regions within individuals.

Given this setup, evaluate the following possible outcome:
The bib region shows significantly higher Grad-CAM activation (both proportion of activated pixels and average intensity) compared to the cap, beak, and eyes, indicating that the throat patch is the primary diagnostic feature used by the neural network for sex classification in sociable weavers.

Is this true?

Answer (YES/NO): NO